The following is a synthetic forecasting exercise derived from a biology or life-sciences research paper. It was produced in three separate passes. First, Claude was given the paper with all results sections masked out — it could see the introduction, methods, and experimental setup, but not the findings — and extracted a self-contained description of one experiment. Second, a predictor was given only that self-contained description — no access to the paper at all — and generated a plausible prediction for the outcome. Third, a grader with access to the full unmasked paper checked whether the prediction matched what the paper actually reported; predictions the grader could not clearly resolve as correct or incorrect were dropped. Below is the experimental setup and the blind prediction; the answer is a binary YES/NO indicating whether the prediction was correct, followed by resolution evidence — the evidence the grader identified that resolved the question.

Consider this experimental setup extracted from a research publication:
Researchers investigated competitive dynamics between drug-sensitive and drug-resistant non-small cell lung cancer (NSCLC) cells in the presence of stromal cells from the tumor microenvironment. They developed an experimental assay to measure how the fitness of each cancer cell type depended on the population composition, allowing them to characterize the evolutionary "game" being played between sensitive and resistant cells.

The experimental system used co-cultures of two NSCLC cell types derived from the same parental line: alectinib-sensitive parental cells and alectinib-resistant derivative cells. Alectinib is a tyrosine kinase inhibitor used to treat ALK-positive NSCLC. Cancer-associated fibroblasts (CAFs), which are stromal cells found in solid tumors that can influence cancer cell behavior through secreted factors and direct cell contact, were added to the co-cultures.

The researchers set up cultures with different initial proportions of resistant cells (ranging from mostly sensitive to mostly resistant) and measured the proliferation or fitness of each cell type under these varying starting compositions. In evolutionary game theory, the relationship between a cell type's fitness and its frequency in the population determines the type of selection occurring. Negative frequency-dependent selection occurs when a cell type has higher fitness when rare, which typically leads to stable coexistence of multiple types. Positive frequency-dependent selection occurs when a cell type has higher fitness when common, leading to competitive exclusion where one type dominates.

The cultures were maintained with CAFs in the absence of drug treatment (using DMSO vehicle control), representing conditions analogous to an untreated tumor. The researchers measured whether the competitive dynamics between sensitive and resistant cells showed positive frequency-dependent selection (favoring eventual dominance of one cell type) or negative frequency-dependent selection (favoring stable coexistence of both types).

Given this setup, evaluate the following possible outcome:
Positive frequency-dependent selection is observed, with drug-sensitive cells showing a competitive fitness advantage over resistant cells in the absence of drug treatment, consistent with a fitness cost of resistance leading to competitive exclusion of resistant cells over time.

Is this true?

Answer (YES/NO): NO